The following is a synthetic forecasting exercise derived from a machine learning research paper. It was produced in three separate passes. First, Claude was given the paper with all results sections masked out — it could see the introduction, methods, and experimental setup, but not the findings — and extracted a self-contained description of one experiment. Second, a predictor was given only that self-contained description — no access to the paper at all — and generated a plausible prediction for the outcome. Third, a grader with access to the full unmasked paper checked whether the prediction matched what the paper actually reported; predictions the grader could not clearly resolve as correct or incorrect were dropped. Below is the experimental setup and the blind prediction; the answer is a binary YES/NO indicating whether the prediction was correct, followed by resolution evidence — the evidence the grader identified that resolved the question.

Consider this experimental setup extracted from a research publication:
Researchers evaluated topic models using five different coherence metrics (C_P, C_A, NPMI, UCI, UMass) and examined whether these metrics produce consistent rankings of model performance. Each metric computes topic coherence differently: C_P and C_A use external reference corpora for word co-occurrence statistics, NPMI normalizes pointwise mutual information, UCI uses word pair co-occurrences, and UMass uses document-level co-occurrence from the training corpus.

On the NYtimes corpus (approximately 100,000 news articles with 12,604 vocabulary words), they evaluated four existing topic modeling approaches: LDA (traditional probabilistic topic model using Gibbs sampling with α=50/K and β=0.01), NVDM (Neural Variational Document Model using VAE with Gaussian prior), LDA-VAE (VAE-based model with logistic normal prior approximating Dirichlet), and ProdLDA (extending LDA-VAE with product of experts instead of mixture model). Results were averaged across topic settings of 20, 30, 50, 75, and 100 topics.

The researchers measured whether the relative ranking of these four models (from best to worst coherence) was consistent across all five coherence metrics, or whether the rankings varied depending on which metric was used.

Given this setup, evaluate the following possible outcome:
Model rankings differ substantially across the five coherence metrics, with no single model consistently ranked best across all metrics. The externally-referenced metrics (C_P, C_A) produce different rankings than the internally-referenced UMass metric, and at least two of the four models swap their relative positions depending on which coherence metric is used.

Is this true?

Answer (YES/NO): NO